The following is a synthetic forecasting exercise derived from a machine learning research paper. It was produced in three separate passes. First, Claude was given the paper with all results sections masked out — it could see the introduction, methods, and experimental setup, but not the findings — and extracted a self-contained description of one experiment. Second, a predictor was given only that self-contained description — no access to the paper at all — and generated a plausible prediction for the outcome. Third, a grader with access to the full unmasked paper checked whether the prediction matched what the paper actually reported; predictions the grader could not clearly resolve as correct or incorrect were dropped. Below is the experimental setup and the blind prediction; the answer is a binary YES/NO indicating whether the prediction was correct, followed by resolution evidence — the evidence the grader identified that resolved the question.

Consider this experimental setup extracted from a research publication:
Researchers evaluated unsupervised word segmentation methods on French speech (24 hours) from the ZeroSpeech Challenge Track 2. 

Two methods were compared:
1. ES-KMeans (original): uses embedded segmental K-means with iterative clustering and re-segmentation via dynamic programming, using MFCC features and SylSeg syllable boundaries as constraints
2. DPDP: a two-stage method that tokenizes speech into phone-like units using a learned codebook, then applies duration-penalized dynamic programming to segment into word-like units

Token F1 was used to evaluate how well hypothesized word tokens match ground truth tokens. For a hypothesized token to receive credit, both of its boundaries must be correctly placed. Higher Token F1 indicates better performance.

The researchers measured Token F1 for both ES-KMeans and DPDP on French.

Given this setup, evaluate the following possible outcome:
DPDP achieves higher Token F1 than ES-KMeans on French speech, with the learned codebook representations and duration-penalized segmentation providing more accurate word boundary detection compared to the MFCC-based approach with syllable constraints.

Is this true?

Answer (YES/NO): YES